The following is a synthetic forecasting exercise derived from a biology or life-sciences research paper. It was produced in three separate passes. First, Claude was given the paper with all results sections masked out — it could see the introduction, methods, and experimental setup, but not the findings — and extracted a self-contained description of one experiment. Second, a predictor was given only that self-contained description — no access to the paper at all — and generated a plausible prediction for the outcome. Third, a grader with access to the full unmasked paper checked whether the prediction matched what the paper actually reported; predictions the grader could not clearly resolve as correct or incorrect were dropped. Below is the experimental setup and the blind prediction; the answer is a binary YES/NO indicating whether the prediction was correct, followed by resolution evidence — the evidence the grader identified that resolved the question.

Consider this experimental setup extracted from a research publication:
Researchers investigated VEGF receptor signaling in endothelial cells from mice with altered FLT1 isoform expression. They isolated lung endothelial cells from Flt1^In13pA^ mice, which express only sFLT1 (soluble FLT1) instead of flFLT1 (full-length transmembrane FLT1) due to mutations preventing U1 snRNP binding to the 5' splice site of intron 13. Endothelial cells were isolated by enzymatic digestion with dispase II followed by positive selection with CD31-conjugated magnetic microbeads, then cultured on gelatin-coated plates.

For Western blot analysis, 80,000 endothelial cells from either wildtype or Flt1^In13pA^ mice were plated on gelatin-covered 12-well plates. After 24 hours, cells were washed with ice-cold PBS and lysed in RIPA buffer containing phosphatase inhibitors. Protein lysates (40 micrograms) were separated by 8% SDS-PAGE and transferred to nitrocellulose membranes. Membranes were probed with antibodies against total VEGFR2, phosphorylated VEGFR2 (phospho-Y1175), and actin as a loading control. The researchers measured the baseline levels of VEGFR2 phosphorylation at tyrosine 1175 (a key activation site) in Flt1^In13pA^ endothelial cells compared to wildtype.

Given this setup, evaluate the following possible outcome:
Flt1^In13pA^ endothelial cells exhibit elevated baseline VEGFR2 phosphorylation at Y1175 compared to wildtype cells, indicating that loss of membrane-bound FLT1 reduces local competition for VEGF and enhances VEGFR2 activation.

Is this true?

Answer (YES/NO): YES